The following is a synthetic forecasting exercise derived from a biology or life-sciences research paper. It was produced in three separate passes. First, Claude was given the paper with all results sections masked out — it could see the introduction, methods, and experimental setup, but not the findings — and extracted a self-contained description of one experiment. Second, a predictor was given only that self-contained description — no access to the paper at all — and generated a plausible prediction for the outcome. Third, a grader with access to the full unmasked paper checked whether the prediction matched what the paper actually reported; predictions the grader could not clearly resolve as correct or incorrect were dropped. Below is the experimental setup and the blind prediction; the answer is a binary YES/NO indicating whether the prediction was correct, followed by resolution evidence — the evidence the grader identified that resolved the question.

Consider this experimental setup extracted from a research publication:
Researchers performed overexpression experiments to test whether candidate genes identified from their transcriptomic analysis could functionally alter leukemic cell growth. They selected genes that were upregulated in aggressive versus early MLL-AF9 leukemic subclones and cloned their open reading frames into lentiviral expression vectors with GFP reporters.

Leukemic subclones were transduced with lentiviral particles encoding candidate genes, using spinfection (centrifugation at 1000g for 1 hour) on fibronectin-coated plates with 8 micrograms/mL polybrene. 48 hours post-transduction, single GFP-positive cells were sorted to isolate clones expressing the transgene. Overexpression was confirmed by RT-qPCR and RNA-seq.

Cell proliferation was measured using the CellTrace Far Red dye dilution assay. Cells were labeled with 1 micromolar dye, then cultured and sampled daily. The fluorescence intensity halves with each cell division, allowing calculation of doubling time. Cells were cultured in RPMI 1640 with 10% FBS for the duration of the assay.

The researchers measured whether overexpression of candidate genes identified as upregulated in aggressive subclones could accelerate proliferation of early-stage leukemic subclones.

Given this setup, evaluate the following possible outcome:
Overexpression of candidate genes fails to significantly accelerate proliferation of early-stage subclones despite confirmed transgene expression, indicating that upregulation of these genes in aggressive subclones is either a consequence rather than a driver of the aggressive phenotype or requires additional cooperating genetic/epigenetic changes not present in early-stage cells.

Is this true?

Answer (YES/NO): NO